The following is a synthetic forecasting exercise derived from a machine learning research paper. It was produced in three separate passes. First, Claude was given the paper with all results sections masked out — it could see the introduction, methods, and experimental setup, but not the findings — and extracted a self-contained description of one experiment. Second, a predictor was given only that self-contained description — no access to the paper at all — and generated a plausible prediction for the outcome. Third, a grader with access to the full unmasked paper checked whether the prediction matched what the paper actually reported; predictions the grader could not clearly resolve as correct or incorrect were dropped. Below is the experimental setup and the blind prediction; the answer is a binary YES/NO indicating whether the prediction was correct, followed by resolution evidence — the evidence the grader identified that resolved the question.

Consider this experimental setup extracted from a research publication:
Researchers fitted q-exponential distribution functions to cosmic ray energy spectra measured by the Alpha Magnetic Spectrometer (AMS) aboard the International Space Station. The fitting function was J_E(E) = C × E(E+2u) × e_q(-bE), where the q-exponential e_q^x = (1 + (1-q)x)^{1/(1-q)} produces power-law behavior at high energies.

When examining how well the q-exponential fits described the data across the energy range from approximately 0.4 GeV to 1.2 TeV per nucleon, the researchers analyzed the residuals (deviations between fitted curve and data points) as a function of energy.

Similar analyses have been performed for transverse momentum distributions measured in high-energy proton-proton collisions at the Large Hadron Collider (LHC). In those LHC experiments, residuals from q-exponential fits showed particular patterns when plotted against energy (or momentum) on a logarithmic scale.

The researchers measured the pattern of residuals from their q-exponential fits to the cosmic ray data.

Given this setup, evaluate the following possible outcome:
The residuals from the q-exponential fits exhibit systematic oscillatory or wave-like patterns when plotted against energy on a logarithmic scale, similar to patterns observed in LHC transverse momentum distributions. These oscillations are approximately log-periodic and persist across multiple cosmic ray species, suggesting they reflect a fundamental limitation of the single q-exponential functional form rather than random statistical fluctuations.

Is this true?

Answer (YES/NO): NO